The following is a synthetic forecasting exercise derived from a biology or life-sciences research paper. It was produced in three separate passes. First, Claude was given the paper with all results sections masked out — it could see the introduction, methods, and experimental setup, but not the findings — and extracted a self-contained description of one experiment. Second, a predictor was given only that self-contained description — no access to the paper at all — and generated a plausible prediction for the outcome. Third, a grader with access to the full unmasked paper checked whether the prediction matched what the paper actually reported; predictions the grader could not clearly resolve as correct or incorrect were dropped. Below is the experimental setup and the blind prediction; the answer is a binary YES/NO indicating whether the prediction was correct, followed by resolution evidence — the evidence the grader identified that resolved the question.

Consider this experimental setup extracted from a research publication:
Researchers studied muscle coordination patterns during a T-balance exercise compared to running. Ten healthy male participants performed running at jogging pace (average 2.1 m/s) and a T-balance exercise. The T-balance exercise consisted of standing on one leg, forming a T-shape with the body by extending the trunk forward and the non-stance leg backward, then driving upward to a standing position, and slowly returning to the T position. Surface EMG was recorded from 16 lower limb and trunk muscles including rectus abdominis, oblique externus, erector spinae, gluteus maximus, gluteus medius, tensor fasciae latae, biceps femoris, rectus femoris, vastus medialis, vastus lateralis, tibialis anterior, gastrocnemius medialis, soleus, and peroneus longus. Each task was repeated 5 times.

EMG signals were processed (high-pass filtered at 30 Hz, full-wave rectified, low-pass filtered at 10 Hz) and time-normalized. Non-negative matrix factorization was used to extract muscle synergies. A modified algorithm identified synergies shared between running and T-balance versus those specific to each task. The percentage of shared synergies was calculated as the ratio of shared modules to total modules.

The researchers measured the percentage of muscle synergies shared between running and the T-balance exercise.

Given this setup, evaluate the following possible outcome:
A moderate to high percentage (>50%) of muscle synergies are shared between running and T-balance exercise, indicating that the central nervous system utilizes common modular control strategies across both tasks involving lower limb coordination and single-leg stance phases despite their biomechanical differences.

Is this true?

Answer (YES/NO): NO